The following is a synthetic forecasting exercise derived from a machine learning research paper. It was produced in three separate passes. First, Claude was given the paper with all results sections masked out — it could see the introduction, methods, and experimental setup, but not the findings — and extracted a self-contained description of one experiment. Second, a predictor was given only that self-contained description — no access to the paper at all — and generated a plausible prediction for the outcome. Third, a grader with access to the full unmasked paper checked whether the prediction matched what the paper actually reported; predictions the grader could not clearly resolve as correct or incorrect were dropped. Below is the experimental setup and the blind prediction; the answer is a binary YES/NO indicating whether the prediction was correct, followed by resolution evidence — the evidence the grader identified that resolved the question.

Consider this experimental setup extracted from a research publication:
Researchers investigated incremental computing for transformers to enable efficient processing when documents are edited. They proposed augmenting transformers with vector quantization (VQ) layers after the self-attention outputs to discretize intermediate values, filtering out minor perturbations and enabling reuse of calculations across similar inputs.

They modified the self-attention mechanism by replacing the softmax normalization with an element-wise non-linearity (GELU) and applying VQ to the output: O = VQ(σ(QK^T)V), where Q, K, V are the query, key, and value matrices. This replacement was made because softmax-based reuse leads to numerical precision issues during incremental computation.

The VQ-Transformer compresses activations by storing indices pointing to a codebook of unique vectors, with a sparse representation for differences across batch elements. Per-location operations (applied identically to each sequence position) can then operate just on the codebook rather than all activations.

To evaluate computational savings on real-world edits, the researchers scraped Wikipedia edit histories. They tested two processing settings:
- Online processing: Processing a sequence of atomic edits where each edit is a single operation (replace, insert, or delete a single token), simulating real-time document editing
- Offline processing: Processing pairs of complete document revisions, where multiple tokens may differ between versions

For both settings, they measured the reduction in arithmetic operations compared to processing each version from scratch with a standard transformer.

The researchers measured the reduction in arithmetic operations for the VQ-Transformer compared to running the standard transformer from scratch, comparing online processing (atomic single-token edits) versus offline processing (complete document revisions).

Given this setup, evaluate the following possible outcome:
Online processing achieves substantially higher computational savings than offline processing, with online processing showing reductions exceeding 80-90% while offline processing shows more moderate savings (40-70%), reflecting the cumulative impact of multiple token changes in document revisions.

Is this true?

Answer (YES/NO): NO